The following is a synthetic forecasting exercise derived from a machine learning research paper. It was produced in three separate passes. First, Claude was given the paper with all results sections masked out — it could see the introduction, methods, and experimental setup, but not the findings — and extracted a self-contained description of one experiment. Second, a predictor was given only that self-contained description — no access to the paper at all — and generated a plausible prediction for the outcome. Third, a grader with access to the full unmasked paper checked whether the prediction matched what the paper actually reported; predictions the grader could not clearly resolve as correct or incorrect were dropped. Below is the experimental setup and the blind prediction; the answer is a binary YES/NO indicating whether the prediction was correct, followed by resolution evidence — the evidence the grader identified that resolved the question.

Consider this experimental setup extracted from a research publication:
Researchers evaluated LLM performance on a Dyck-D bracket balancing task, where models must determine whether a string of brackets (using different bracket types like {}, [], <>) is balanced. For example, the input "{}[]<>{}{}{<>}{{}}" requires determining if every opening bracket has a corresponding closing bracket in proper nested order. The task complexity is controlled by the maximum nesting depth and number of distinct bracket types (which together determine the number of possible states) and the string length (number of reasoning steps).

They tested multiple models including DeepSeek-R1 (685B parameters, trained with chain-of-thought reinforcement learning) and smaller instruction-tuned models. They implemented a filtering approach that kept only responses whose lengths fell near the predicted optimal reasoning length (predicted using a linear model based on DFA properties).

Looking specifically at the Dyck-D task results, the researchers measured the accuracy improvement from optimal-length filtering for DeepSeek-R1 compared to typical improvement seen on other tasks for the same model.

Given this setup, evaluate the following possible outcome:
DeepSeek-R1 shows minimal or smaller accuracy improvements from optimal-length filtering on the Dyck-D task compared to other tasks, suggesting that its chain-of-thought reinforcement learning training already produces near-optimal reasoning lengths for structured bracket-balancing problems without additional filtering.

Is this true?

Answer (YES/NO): NO